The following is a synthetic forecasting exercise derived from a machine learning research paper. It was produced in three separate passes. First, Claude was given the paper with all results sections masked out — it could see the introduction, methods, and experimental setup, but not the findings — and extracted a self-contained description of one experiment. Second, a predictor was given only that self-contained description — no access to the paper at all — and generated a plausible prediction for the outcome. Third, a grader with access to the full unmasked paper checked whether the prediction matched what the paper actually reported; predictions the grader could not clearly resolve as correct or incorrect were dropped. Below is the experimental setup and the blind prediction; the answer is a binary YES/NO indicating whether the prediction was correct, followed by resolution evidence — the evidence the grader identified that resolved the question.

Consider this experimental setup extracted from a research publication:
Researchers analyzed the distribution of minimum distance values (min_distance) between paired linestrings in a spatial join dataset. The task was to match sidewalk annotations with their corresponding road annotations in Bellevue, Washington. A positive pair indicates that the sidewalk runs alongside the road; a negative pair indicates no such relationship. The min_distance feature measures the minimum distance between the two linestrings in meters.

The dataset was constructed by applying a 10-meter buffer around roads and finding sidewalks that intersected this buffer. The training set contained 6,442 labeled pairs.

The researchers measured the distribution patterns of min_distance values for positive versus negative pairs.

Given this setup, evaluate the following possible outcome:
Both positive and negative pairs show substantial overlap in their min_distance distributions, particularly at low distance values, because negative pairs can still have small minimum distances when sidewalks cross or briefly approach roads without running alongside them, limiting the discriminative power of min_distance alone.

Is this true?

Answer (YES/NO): NO